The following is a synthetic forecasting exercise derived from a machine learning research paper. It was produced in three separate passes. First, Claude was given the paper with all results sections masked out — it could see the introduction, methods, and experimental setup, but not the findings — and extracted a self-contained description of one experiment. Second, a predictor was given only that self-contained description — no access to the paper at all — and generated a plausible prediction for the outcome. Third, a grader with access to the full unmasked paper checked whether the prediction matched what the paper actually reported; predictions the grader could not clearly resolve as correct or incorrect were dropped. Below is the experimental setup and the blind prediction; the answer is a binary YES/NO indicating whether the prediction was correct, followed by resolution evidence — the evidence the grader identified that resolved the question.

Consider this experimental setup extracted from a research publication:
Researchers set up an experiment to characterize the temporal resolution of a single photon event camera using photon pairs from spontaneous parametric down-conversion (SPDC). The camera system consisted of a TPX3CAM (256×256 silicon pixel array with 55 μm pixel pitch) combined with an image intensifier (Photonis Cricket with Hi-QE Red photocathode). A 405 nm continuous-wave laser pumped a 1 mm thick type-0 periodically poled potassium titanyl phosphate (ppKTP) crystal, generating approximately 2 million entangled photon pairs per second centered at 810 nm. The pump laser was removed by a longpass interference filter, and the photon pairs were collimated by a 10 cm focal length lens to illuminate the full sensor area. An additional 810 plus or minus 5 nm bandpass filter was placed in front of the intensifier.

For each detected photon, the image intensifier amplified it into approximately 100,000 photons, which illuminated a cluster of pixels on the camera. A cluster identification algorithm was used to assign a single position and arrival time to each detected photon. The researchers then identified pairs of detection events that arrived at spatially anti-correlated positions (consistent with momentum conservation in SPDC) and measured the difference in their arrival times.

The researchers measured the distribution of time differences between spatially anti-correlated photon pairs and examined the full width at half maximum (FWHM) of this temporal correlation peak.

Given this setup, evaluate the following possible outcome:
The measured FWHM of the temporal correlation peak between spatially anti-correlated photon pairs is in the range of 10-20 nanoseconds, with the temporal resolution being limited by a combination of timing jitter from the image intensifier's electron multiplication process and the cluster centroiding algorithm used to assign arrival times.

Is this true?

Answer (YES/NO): NO